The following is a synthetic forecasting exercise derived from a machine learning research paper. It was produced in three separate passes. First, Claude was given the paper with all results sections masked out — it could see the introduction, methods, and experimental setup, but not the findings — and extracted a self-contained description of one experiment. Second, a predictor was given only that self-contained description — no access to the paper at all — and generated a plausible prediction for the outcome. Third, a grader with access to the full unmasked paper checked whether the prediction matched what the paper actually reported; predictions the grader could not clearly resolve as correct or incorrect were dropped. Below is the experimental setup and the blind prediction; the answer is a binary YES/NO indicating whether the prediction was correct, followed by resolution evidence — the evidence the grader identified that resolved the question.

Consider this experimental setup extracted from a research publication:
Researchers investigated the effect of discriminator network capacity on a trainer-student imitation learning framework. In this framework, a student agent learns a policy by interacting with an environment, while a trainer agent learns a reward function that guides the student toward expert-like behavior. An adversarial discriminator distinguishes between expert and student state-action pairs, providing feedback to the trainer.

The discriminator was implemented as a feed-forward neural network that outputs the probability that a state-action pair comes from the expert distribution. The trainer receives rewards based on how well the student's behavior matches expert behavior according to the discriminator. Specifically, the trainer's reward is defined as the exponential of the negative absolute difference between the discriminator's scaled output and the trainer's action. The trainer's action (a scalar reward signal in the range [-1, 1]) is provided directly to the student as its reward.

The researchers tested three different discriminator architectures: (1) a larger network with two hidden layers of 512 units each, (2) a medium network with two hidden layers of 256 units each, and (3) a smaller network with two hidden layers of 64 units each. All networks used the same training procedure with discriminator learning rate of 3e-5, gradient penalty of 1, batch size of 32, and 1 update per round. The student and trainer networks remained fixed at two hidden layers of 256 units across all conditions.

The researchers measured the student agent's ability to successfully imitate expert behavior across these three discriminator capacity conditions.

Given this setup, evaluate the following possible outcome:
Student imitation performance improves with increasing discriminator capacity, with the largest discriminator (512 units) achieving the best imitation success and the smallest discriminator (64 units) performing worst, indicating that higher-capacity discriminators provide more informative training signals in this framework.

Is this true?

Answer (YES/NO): NO